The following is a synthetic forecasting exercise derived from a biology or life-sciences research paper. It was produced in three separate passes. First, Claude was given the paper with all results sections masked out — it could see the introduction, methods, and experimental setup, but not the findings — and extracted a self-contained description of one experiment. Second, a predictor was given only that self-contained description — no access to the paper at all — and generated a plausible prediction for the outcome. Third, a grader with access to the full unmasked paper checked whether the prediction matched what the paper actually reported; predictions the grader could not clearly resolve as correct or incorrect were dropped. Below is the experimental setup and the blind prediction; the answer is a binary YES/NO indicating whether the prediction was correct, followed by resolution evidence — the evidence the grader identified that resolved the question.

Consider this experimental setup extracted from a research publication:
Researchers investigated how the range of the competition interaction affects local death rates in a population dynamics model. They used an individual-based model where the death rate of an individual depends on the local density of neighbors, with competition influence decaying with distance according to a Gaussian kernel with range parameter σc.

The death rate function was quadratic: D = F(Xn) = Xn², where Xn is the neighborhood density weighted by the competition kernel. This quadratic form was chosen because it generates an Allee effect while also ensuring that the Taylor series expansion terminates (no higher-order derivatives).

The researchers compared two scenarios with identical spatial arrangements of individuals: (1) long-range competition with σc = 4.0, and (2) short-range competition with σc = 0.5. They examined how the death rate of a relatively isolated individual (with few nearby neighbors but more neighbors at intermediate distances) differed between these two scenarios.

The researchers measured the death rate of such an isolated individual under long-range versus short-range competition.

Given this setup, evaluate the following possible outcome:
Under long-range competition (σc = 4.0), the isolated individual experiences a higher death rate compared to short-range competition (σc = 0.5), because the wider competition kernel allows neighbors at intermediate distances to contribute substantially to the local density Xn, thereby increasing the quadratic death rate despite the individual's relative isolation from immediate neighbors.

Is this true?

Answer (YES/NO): YES